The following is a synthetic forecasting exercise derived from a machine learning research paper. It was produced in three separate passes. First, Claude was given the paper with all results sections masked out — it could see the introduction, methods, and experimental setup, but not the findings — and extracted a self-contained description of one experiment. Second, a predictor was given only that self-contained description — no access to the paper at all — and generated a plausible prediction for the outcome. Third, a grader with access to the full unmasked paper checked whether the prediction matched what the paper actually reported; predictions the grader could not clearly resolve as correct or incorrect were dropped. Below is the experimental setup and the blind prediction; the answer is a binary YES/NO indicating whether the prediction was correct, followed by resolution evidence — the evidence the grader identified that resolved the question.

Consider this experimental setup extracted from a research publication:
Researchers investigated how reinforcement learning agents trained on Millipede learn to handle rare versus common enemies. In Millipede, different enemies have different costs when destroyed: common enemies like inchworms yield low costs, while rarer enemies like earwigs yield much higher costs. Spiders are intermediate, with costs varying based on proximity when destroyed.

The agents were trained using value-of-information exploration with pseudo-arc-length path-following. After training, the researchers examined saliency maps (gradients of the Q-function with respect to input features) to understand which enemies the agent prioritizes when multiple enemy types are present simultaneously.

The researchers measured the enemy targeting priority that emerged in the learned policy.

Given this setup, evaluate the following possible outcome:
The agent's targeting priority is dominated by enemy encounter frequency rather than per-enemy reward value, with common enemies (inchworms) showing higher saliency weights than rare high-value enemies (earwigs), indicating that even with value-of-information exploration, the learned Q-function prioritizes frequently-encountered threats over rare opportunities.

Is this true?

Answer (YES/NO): NO